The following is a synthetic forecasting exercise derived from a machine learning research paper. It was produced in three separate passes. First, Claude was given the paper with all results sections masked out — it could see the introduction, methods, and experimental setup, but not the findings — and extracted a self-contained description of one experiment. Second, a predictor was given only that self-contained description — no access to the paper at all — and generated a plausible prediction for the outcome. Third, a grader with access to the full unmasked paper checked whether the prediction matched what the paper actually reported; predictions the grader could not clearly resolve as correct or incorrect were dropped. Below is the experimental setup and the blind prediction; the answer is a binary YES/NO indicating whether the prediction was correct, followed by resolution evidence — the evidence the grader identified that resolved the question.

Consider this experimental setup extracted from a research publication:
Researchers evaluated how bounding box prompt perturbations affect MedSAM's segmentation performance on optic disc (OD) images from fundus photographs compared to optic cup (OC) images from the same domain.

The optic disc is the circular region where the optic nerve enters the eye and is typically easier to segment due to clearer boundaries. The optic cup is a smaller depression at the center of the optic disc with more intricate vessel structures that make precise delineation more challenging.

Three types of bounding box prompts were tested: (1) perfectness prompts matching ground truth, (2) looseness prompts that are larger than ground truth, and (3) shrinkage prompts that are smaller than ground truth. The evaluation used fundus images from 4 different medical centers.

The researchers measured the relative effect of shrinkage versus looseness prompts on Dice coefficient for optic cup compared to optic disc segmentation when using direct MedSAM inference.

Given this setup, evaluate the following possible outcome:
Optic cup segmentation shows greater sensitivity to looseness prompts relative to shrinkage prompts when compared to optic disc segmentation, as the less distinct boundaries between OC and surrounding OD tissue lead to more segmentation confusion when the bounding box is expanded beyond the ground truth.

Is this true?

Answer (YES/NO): NO